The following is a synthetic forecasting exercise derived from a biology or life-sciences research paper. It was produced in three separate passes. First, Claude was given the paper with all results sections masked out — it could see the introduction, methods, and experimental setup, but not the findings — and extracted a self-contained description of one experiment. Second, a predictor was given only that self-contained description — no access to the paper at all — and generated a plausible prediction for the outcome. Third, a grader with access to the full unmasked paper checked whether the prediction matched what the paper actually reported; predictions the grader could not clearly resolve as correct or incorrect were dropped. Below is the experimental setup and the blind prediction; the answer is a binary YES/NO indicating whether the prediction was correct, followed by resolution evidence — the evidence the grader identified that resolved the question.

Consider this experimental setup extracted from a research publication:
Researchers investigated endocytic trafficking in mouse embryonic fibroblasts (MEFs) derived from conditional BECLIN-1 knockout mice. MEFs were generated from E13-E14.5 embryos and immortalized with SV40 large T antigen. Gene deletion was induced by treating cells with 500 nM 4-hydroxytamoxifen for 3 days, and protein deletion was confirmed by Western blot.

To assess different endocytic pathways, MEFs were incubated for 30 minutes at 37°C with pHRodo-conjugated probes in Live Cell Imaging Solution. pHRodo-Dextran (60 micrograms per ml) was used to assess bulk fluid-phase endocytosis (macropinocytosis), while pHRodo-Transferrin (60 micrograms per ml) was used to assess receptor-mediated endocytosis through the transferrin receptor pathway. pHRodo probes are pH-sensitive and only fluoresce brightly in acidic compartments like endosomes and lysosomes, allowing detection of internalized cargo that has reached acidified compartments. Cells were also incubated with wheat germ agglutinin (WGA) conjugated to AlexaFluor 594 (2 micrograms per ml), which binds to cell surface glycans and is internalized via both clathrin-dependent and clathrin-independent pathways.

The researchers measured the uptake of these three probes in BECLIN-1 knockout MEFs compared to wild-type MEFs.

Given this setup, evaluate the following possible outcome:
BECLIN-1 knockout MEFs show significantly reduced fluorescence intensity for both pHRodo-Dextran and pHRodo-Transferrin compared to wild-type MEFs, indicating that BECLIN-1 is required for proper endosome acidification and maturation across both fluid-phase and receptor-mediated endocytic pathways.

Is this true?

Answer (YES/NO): NO